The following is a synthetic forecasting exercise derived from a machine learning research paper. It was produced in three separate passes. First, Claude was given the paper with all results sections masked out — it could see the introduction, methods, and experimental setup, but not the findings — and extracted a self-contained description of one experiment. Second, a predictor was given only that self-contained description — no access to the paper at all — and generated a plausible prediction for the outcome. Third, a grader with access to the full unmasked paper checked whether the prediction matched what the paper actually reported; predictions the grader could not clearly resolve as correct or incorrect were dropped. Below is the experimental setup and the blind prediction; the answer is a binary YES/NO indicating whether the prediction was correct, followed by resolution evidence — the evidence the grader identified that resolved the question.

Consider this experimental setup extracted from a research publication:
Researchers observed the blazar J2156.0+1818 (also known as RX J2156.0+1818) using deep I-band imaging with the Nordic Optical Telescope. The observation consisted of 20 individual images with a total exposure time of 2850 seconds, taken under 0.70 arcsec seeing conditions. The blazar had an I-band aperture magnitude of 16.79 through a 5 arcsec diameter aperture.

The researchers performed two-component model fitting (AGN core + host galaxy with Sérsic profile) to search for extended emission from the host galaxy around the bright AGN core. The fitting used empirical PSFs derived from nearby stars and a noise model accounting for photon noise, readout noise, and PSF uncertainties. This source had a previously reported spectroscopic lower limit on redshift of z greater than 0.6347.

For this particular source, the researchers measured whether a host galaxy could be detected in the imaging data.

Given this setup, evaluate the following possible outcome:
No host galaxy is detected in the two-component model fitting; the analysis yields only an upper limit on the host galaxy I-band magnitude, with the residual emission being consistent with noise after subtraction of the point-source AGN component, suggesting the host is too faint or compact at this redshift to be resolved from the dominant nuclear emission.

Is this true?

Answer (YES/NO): NO